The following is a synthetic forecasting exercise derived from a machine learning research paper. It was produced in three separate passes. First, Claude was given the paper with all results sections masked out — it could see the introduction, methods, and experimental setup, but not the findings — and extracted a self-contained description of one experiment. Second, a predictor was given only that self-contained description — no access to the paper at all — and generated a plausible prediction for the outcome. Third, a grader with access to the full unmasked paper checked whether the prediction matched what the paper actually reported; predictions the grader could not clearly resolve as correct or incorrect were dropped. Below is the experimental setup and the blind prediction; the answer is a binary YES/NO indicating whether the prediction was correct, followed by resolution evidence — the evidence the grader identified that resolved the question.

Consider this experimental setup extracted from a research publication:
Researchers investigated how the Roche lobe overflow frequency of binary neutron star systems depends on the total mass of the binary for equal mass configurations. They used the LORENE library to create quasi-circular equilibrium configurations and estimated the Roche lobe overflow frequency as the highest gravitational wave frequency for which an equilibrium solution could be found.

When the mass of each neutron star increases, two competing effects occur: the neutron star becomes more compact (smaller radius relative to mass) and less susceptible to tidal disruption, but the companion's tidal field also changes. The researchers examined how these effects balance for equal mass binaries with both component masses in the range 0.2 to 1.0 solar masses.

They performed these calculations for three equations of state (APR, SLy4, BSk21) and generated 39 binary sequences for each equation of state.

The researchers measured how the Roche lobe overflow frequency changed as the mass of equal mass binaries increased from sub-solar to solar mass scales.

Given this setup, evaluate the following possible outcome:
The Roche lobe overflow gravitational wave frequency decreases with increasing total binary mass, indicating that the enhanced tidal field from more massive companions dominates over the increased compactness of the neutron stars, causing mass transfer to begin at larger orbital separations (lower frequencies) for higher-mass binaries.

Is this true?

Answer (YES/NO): NO